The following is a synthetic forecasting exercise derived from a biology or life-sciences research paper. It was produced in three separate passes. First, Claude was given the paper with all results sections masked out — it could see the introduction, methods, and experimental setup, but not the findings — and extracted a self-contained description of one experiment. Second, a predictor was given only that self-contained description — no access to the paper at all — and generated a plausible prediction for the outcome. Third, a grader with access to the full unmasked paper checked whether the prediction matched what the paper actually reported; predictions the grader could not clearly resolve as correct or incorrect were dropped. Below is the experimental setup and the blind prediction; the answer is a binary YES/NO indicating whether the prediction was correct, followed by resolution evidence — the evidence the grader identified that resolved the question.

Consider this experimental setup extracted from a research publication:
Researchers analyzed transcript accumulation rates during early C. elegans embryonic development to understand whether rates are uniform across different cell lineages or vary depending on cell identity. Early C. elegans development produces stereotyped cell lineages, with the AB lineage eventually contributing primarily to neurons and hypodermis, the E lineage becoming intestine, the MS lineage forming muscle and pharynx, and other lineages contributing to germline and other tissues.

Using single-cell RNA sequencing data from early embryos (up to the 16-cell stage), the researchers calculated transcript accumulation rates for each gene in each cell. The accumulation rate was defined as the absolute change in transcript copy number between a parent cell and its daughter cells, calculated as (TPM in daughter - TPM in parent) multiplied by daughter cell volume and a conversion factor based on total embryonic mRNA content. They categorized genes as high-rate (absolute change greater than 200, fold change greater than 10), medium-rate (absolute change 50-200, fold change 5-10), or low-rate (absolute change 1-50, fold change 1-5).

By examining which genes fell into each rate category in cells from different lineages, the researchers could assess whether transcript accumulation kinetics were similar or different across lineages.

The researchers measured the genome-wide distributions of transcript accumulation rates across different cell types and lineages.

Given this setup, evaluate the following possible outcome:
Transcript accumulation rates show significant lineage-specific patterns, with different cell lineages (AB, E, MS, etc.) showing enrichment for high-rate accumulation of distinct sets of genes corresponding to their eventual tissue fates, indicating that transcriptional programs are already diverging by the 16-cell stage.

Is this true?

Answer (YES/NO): YES